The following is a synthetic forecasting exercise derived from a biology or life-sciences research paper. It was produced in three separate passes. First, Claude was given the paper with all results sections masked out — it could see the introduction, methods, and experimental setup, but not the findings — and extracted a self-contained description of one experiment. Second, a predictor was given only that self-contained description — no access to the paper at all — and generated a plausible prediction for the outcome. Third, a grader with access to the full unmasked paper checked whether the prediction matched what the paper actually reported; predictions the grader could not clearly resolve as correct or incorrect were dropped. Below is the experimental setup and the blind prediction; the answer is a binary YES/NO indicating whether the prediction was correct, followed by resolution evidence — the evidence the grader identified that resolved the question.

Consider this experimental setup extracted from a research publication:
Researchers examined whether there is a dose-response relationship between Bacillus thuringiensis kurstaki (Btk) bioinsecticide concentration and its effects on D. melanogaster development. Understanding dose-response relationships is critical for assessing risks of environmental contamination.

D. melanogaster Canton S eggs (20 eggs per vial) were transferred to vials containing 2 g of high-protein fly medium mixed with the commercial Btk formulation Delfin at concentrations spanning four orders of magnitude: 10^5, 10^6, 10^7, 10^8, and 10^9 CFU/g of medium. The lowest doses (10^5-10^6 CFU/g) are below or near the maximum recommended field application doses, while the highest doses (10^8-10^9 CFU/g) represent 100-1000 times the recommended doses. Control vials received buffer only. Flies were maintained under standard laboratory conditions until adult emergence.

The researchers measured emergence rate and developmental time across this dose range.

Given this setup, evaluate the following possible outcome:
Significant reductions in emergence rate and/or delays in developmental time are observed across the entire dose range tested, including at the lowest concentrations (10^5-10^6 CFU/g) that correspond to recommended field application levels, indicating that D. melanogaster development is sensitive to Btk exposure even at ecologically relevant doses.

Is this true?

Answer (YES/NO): NO